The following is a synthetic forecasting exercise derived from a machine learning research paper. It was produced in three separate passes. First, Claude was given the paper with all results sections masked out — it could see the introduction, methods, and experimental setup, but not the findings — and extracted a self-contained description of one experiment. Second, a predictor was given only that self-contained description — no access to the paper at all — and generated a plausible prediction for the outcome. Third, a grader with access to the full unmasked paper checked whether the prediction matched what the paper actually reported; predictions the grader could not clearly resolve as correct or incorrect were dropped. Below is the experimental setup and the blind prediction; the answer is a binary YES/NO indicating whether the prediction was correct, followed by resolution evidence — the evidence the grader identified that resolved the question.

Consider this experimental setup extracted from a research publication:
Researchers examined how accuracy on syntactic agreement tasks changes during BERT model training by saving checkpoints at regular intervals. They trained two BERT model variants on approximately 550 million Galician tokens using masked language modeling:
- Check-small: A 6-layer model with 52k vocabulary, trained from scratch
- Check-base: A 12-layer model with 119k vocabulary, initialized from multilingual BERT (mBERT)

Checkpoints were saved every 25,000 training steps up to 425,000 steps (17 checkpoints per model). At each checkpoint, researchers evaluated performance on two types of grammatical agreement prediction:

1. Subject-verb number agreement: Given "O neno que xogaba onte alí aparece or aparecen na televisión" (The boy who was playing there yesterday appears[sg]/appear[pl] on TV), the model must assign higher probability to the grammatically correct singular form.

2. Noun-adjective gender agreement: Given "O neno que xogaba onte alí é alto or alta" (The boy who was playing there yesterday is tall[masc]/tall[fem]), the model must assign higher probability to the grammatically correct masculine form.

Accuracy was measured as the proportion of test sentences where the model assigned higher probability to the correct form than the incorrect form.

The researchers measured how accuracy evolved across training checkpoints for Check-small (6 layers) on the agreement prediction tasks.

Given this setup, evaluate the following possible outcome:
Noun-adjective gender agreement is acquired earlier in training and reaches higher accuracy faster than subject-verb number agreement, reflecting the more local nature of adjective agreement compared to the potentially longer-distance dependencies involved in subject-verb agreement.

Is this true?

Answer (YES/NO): NO